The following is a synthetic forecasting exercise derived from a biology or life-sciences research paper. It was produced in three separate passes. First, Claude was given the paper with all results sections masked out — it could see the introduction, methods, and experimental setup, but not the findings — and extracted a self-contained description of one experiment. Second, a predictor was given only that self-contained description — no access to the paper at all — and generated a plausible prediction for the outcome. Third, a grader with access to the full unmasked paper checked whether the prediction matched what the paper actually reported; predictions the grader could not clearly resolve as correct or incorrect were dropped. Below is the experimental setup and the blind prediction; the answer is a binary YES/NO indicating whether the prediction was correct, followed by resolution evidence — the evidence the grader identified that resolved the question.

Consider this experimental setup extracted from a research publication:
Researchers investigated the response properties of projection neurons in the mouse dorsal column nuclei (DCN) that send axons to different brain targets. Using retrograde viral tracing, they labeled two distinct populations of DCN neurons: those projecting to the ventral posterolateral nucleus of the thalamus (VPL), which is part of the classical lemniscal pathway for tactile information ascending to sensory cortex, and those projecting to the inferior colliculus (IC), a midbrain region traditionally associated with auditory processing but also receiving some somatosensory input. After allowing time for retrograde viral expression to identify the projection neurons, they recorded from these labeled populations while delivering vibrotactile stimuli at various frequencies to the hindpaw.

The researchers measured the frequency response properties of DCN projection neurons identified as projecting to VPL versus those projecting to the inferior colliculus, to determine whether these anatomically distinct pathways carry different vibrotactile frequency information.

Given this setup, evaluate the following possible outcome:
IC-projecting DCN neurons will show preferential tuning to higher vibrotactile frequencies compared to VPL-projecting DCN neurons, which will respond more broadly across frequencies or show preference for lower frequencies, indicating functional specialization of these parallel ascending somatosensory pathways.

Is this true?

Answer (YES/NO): NO